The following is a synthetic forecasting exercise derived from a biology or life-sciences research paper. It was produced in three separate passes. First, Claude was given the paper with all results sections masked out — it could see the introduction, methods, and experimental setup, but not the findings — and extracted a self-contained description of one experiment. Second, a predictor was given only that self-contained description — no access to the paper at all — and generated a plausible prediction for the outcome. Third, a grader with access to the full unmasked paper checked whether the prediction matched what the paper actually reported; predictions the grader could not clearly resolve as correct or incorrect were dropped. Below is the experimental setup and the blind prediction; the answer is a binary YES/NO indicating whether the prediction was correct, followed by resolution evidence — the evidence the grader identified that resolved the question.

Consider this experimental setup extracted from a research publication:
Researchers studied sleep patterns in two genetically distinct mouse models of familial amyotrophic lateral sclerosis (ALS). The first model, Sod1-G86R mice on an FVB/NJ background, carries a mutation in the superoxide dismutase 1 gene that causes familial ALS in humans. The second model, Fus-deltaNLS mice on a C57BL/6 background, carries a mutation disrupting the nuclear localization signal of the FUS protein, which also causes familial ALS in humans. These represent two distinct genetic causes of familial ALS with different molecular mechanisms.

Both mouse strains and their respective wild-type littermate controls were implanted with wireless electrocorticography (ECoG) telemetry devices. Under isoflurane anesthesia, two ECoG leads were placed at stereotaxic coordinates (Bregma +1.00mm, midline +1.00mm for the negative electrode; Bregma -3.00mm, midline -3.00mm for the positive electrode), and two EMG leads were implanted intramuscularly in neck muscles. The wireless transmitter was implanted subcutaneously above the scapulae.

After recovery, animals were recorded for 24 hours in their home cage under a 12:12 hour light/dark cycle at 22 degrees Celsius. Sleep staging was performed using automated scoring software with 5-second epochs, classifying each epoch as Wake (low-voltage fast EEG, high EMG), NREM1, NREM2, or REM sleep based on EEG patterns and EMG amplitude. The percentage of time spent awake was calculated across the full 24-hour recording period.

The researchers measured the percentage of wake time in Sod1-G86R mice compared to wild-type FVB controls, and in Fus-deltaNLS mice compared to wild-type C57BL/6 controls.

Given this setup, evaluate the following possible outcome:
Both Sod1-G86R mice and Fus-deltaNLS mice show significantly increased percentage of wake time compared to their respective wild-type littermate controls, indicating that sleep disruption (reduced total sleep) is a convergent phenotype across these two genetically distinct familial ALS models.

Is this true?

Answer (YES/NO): YES